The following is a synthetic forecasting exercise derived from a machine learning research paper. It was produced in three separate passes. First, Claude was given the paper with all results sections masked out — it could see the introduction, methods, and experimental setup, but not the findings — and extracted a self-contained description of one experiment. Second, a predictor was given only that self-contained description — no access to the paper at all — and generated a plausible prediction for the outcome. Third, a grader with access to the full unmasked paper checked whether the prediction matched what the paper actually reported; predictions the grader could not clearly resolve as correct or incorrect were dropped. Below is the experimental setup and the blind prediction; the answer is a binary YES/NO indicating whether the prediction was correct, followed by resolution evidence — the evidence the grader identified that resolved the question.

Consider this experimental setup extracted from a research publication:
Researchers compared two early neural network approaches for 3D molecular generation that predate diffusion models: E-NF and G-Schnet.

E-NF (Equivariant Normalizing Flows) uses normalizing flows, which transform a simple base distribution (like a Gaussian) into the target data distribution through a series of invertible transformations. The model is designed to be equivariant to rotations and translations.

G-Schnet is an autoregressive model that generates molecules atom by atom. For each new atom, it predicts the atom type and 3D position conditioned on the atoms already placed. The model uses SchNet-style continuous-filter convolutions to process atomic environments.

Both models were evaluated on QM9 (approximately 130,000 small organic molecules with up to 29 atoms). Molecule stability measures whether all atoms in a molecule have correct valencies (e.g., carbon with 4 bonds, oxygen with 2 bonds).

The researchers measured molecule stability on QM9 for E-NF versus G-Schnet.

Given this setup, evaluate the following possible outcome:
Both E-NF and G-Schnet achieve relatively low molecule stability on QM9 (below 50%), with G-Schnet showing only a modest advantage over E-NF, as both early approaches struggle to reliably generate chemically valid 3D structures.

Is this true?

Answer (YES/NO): NO